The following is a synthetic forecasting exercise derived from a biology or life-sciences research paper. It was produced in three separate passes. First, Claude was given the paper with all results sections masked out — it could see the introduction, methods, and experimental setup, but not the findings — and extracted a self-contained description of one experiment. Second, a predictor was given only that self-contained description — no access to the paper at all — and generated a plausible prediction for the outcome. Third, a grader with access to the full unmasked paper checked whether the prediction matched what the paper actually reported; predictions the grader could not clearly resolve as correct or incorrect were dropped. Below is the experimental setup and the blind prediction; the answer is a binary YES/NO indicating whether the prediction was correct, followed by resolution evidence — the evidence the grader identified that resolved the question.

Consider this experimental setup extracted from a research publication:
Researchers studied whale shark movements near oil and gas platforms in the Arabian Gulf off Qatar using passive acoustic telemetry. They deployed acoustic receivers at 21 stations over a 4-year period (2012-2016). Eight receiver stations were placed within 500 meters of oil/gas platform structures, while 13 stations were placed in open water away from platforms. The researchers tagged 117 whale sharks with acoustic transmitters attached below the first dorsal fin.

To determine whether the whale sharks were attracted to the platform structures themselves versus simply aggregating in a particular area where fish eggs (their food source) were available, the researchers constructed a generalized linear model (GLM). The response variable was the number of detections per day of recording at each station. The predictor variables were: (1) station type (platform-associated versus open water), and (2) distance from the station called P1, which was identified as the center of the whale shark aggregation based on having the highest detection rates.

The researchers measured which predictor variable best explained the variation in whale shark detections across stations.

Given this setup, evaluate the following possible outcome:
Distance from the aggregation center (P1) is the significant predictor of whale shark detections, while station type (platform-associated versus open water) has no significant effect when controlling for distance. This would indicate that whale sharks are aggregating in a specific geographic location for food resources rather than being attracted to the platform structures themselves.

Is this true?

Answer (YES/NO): NO